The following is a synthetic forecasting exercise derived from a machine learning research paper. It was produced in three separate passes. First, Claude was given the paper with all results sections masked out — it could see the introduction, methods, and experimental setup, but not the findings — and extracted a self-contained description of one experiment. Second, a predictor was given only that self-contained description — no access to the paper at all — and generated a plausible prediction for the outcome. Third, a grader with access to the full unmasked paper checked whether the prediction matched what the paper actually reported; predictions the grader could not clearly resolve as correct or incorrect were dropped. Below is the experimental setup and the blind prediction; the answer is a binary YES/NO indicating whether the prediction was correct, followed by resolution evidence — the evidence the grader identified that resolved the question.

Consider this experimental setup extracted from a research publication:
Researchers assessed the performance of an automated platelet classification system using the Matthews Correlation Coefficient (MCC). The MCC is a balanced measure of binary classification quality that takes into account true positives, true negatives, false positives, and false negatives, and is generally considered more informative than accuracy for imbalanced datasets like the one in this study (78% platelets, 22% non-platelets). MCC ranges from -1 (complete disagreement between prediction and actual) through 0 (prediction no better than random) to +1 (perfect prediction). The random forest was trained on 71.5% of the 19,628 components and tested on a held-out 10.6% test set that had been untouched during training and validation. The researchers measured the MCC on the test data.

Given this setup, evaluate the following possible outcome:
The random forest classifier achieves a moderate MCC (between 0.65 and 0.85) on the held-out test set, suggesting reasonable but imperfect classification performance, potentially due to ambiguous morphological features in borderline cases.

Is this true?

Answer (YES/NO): YES